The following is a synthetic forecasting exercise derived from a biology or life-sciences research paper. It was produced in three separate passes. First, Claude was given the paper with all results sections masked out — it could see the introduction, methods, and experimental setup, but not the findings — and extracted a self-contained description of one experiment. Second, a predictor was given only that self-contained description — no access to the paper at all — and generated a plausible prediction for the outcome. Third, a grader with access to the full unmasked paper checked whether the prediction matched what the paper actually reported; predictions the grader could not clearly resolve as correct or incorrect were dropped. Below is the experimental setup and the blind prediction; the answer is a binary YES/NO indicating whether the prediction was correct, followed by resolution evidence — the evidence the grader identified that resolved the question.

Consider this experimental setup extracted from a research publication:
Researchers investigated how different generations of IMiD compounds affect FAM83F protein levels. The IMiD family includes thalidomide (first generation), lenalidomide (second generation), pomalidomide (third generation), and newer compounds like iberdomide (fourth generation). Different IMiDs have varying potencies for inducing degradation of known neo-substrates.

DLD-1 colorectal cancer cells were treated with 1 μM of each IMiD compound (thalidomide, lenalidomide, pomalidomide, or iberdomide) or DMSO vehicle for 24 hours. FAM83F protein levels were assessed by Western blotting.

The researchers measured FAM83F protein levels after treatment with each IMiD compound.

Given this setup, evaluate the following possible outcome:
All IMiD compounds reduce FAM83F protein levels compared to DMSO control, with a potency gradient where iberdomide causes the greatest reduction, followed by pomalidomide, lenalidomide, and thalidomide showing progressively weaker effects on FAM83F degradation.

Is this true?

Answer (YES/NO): NO